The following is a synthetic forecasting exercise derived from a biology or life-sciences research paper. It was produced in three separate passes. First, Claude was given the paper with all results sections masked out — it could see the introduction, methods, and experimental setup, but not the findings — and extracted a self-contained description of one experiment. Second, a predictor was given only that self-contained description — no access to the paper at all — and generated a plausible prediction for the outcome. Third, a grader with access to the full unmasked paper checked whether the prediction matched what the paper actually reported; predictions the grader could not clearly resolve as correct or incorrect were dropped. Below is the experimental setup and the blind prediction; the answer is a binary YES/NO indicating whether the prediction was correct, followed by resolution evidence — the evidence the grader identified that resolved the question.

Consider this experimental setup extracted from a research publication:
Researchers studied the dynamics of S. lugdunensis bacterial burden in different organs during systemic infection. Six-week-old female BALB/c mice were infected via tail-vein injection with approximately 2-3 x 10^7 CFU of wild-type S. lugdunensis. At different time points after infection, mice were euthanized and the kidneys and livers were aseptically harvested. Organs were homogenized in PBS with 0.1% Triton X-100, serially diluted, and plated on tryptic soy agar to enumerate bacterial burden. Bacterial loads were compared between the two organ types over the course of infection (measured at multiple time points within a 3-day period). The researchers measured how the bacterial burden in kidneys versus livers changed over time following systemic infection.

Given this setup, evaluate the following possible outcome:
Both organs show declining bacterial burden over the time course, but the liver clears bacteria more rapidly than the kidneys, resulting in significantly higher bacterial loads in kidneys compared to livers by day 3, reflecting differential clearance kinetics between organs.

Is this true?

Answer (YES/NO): NO